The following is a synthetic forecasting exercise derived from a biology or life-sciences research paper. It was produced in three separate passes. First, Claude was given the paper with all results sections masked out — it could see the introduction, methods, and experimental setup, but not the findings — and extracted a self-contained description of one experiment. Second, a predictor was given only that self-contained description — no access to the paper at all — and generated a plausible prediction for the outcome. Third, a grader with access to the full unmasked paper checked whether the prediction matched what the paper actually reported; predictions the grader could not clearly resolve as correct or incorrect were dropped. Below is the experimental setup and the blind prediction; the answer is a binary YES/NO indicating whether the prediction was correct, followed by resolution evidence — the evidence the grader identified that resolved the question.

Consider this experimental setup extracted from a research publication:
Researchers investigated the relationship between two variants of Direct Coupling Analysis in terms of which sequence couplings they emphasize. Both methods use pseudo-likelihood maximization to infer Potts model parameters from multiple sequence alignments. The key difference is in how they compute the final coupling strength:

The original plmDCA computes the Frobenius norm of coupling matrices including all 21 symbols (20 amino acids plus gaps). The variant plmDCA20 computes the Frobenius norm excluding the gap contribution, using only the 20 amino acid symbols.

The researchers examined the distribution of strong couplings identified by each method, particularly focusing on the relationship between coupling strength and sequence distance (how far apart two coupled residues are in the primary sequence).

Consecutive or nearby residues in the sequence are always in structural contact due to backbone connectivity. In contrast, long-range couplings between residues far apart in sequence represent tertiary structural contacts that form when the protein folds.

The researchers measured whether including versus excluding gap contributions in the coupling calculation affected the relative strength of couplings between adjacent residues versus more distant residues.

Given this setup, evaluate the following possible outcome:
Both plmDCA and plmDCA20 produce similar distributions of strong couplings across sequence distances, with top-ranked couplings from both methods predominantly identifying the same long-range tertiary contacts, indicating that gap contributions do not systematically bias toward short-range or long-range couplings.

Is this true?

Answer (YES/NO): NO